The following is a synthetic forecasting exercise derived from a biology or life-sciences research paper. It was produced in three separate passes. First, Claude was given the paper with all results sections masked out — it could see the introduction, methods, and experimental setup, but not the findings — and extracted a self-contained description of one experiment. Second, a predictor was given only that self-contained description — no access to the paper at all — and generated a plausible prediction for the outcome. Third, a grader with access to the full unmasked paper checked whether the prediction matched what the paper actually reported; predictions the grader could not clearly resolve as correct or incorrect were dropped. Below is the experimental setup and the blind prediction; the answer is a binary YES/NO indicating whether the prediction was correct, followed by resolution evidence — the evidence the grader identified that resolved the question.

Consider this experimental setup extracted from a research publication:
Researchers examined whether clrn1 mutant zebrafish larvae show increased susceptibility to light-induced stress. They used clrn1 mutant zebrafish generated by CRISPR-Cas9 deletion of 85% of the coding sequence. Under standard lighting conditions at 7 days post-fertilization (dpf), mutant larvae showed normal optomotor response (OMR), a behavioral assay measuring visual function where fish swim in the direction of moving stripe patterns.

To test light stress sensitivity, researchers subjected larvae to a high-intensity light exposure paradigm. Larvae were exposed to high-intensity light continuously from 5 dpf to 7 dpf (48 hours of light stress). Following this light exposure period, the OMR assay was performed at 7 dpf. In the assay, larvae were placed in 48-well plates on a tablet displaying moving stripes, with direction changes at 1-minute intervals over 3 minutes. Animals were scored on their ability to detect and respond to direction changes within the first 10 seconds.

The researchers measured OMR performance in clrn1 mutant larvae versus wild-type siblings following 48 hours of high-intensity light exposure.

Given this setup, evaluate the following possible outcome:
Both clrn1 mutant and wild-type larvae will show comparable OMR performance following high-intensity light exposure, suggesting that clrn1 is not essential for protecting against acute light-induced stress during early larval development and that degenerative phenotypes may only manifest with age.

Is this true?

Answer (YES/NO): NO